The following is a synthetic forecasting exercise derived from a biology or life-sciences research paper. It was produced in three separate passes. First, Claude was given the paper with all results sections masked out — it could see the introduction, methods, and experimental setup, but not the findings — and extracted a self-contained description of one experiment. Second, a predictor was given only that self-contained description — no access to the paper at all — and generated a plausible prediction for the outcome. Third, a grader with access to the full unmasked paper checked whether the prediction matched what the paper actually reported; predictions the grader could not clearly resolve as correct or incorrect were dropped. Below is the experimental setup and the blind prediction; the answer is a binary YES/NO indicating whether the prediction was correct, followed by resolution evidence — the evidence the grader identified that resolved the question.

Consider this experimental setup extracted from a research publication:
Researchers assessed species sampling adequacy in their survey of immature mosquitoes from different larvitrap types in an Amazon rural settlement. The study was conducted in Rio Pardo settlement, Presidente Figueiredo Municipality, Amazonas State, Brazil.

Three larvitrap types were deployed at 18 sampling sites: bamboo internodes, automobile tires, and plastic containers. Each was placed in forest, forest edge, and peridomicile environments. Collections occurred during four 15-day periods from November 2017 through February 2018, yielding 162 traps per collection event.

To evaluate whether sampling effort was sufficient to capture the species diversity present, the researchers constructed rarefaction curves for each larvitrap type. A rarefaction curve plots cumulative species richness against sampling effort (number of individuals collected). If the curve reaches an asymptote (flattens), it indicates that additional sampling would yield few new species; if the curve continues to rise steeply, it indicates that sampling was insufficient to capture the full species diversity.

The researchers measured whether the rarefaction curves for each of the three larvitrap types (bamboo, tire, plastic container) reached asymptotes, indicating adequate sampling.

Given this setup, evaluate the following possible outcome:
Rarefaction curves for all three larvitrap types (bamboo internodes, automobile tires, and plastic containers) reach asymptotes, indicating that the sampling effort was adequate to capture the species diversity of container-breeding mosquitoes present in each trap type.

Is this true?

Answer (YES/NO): NO